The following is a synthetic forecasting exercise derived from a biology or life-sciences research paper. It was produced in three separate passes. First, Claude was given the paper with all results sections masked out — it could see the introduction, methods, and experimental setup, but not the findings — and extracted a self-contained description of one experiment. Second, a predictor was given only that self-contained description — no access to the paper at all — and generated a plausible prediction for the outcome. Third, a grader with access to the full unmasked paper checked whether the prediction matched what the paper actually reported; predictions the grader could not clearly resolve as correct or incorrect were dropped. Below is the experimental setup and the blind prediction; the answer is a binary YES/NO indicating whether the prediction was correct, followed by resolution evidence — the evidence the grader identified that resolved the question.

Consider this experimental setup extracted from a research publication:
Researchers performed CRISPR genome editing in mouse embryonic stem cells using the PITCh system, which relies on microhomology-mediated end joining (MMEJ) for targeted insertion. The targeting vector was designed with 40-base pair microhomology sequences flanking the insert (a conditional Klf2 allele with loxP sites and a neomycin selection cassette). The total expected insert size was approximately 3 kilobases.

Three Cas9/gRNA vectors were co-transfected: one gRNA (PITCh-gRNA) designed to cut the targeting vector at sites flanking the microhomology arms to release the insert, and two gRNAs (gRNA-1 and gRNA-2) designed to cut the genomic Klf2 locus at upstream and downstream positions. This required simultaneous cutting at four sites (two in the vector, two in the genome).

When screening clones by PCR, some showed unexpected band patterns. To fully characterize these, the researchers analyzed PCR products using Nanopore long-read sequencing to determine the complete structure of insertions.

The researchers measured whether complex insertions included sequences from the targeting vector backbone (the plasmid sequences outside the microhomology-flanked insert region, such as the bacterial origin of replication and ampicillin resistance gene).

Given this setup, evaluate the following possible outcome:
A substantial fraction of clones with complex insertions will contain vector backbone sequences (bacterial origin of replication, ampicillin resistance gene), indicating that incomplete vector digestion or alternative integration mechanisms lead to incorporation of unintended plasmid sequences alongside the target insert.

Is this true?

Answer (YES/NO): YES